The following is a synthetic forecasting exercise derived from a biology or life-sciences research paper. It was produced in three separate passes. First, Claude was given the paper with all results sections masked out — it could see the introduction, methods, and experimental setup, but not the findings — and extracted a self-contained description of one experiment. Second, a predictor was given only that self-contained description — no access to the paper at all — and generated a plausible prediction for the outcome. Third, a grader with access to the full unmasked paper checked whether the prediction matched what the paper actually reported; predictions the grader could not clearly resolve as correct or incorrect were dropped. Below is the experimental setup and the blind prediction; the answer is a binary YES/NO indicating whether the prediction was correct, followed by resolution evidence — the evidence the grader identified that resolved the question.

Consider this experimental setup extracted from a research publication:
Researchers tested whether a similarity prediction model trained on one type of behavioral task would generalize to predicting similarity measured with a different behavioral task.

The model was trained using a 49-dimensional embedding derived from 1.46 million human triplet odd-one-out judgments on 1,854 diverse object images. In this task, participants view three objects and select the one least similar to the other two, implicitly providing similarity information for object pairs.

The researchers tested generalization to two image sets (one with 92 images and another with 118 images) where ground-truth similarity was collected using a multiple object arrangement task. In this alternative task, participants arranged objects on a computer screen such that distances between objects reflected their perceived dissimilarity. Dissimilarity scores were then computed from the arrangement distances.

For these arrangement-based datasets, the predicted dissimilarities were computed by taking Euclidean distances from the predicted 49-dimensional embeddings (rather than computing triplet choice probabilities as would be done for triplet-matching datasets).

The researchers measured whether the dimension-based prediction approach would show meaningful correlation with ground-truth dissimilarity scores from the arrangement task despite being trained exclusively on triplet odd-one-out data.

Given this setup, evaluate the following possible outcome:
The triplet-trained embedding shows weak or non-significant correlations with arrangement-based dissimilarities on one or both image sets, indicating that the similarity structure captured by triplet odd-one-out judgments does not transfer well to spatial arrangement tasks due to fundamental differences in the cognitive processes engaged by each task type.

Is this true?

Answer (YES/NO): NO